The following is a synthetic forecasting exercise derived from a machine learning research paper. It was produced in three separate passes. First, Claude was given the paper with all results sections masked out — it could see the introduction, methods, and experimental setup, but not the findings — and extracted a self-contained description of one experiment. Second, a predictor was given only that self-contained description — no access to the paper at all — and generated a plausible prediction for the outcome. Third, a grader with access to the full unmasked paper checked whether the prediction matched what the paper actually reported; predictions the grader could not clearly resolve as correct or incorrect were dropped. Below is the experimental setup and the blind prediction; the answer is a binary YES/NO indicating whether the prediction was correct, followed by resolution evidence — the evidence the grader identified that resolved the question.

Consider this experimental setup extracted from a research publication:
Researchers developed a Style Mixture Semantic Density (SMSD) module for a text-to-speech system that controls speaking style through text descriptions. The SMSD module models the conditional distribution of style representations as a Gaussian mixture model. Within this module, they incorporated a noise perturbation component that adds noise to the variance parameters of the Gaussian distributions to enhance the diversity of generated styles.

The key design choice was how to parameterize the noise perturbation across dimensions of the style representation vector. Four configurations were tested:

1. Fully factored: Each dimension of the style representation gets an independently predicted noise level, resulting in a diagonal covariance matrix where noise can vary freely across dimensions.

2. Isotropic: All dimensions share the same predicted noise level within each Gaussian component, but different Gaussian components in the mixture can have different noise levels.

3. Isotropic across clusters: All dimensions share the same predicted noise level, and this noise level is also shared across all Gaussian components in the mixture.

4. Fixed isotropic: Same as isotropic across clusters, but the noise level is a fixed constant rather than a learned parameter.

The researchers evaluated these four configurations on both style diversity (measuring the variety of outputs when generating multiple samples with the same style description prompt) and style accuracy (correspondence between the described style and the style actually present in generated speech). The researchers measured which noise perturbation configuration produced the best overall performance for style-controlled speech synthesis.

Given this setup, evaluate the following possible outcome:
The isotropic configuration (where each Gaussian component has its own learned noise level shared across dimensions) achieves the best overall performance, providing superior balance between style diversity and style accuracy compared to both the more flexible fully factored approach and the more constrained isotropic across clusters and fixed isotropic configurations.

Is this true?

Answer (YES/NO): NO